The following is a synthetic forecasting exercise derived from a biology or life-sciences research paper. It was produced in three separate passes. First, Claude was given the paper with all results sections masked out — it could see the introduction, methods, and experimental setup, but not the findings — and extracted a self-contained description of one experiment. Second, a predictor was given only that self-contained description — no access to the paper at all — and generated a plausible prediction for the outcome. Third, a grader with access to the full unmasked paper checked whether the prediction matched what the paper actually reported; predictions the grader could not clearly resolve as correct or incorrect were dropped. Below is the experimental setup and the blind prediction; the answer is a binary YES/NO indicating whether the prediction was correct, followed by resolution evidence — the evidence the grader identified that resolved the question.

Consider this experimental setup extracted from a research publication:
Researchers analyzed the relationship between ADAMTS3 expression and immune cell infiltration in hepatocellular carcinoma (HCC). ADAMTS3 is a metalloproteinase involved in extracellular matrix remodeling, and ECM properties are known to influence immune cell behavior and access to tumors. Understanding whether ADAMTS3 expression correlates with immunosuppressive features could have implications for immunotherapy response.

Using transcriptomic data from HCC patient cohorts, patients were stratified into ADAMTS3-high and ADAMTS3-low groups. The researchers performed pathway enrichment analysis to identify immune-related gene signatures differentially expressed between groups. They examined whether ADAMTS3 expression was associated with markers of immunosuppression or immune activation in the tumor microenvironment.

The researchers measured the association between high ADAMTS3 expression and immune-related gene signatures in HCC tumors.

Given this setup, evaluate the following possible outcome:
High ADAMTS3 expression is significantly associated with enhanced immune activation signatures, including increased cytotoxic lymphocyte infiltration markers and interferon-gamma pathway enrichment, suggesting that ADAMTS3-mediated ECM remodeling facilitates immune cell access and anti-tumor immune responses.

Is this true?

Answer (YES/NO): NO